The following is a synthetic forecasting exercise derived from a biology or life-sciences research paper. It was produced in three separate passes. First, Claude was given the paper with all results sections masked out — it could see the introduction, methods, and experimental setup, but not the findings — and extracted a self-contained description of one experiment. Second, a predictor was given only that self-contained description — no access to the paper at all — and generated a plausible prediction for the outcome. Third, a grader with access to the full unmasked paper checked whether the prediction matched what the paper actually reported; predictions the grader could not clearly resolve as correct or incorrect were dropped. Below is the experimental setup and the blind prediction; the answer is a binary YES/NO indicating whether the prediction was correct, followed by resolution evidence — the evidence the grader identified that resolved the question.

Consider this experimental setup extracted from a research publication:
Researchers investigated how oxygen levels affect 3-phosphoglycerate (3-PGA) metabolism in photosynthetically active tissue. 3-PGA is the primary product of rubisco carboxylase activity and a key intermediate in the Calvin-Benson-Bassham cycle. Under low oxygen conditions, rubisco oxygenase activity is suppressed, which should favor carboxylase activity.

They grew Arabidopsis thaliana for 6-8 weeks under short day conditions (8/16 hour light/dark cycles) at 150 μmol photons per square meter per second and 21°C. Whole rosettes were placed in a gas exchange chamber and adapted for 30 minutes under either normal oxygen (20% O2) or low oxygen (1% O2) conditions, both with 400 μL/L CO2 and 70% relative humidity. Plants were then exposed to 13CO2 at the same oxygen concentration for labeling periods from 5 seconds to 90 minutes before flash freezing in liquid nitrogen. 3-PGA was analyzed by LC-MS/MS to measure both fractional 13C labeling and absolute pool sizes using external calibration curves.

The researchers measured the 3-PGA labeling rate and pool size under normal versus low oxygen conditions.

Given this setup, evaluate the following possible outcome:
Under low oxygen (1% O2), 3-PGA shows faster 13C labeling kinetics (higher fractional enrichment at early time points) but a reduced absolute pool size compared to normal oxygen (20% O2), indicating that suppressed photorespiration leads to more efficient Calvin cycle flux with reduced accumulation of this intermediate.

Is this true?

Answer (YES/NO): NO